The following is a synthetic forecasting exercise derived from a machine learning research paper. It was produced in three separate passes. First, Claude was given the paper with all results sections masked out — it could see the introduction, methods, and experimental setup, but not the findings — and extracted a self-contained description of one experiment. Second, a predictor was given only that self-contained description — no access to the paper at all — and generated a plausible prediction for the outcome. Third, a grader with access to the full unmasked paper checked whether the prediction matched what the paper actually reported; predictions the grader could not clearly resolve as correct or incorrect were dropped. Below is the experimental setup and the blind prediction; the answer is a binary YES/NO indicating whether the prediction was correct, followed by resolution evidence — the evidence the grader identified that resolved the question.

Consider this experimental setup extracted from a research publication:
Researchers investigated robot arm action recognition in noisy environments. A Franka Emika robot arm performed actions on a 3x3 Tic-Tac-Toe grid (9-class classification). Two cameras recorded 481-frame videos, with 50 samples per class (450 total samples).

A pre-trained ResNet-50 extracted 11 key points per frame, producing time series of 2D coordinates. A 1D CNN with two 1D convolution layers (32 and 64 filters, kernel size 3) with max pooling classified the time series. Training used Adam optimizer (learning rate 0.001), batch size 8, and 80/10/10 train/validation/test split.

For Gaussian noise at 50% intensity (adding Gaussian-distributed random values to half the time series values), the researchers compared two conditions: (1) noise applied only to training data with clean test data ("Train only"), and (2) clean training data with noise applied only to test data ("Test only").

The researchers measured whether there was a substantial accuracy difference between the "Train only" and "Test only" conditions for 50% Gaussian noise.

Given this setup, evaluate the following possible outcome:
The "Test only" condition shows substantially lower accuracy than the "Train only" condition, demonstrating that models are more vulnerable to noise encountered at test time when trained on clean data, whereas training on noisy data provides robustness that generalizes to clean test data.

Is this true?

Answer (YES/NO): NO